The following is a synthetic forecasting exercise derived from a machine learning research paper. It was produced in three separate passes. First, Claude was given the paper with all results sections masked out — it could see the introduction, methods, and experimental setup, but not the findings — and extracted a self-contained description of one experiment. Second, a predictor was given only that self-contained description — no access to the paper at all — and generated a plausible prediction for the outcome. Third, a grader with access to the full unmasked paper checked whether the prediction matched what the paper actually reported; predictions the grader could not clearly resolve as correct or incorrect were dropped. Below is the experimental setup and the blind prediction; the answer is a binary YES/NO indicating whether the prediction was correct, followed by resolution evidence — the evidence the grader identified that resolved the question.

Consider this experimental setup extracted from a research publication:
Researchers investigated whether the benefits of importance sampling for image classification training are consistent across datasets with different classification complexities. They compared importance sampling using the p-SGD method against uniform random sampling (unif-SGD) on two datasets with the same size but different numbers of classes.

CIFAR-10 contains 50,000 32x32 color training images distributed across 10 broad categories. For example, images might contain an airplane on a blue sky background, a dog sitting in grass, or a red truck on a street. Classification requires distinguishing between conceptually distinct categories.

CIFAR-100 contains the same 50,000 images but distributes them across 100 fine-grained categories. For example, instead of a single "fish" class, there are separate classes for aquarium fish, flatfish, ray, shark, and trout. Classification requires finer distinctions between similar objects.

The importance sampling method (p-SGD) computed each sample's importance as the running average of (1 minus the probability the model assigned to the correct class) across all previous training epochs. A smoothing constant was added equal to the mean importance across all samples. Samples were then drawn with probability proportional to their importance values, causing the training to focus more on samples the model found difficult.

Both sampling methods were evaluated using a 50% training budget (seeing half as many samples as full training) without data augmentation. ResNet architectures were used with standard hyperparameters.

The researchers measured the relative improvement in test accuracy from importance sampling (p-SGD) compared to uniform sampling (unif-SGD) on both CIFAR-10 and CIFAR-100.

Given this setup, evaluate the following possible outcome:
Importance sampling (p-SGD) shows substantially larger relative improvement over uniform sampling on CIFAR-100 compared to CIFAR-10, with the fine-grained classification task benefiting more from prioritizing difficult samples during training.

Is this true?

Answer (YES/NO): NO